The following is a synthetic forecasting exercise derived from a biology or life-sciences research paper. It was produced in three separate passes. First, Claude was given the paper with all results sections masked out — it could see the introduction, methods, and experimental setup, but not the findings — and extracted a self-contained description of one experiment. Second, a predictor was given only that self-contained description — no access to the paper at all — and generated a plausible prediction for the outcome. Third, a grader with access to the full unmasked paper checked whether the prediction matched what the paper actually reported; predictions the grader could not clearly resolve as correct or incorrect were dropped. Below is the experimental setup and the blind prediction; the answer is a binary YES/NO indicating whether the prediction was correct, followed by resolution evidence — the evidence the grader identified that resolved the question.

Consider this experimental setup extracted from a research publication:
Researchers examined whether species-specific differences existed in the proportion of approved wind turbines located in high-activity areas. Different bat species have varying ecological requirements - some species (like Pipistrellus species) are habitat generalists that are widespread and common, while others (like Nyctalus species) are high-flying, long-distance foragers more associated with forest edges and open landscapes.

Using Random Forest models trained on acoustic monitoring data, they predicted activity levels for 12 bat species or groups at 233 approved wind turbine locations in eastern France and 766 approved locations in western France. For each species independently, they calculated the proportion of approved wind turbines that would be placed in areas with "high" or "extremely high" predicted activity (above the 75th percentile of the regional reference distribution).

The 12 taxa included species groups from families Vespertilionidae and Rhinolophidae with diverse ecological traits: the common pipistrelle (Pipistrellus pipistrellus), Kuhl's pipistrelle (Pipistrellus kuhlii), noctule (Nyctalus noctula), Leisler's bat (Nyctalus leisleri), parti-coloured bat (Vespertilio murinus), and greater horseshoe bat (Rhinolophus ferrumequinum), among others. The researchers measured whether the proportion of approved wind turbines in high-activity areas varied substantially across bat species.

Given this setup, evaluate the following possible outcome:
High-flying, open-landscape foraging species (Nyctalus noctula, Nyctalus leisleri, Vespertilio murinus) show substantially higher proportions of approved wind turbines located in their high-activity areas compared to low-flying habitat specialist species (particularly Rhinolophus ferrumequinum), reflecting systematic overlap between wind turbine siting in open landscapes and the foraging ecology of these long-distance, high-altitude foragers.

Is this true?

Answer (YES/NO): NO